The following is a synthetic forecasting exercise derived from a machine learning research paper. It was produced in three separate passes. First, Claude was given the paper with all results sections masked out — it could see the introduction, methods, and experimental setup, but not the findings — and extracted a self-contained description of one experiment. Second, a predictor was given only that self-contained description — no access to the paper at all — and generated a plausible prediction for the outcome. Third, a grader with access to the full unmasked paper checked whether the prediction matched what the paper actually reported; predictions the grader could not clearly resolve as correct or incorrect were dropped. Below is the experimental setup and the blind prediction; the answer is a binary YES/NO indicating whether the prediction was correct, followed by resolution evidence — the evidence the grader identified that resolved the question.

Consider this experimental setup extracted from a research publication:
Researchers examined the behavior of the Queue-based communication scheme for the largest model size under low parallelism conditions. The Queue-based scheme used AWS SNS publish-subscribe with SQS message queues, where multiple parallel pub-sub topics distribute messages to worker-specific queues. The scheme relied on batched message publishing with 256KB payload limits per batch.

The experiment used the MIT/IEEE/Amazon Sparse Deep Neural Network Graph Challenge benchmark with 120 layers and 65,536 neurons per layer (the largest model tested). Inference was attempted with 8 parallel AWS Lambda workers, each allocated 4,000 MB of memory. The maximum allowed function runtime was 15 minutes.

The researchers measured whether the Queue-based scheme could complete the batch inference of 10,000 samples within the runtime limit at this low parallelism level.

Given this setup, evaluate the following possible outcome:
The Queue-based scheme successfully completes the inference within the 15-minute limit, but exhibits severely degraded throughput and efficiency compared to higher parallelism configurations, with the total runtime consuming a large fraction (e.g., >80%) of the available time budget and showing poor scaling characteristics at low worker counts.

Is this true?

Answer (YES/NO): NO